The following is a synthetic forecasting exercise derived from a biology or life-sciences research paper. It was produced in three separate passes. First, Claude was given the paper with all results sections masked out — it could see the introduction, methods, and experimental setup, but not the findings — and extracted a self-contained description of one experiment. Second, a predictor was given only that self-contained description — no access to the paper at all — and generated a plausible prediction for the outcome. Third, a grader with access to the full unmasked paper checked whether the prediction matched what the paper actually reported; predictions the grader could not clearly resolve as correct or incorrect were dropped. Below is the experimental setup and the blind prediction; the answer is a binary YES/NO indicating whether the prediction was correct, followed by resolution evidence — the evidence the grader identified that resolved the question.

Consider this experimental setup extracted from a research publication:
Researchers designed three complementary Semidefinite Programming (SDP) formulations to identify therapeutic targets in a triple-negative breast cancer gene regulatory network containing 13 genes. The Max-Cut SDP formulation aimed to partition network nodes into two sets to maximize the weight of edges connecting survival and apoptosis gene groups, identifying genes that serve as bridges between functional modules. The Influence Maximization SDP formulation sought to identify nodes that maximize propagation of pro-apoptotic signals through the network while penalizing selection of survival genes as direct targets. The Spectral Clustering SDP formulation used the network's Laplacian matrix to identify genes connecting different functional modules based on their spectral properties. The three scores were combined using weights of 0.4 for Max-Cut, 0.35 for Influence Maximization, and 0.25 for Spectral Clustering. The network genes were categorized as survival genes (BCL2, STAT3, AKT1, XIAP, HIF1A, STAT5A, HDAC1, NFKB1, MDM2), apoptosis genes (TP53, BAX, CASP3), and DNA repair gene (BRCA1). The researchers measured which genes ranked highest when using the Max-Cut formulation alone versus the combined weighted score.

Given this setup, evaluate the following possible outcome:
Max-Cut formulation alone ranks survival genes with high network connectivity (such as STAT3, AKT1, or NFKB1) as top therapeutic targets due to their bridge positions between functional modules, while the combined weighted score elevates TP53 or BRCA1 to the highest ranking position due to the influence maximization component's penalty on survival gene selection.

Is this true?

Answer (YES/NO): NO